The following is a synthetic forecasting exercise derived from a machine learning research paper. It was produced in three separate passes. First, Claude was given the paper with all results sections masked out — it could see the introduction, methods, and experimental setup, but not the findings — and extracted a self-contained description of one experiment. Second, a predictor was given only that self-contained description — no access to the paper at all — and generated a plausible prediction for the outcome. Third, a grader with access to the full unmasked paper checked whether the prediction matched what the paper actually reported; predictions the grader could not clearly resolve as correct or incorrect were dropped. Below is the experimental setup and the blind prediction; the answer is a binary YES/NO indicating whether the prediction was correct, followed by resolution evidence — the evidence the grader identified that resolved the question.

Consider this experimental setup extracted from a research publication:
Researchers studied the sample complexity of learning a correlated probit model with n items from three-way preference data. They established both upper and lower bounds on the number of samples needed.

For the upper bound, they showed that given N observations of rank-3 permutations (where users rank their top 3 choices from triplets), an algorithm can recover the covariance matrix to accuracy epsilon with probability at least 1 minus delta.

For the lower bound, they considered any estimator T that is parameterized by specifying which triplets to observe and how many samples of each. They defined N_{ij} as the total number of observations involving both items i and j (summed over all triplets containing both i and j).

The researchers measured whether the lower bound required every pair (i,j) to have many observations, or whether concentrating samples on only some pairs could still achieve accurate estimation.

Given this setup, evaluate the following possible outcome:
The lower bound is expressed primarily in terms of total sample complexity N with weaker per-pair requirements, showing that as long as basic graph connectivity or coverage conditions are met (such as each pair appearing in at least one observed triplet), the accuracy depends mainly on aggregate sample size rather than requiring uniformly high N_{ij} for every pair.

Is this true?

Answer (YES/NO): NO